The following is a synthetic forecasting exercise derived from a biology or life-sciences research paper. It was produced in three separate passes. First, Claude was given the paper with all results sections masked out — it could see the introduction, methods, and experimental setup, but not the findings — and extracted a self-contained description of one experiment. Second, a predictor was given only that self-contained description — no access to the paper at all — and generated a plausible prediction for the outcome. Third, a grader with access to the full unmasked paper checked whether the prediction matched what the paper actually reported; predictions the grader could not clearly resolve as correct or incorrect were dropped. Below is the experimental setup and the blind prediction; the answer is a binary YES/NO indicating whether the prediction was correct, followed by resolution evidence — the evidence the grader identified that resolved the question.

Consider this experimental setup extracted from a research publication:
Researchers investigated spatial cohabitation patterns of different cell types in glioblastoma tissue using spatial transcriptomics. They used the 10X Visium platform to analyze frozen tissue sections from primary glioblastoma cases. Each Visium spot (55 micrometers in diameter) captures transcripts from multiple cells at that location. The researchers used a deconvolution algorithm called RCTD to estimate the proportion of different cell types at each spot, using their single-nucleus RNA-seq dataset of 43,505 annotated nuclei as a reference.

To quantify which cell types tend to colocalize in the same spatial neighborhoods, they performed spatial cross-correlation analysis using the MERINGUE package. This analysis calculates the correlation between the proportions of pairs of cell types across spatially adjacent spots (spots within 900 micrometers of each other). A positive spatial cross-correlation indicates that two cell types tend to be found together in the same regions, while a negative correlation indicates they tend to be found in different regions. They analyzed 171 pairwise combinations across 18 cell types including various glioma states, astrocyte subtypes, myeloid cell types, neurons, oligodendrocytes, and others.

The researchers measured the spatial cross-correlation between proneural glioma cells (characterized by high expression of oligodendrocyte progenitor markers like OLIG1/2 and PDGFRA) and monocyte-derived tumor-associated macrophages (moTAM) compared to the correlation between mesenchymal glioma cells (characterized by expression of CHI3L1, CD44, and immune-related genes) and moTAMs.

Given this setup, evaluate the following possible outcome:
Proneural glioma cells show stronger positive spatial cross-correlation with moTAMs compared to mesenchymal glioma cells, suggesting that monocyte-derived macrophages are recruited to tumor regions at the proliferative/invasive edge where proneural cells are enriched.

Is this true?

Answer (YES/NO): NO